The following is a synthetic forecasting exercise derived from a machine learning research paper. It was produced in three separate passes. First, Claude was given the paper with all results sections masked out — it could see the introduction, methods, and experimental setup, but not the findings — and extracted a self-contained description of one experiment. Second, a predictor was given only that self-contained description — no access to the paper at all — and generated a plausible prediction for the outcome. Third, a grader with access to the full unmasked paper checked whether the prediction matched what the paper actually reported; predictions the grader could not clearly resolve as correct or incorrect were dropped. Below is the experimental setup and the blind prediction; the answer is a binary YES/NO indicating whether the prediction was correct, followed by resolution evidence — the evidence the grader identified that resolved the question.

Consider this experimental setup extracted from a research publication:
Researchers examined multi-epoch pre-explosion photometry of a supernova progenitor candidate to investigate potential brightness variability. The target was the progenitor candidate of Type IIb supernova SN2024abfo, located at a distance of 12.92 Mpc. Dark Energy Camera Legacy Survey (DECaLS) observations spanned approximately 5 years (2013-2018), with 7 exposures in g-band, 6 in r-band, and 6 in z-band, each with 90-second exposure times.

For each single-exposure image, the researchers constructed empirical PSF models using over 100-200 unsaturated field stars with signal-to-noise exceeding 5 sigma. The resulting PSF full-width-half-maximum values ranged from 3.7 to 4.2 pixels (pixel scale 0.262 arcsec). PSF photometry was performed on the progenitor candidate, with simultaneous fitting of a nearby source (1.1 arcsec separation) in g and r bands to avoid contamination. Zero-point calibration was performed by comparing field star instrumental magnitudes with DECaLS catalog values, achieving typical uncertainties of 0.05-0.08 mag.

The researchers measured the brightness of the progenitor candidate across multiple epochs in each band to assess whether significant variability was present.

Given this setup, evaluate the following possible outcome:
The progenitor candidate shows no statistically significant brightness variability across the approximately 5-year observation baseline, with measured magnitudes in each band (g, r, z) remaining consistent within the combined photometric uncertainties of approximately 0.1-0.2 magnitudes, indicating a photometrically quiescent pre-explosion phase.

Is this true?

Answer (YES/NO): NO